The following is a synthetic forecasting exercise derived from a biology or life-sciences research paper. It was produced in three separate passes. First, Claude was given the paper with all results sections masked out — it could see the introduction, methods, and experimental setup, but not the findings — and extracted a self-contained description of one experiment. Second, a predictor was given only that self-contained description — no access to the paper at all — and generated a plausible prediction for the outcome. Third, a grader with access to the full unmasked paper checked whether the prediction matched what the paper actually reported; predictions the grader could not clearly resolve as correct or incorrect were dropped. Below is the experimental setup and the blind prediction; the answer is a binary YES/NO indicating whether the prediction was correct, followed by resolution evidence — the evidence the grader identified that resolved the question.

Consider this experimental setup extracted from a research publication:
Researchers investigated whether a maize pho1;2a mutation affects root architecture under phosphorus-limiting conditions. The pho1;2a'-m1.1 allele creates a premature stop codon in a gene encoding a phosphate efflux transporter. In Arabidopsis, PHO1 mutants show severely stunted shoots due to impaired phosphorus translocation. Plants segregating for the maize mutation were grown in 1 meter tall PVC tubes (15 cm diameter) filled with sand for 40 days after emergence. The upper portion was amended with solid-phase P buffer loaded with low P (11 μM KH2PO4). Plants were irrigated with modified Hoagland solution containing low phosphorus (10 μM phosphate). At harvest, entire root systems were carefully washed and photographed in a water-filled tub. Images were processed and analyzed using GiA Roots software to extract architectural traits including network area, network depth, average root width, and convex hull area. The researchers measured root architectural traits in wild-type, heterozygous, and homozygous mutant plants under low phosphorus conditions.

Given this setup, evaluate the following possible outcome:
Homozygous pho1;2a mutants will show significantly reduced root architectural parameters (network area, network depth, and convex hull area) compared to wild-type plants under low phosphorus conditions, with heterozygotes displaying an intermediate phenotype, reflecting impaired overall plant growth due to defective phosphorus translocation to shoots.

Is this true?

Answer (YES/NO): NO